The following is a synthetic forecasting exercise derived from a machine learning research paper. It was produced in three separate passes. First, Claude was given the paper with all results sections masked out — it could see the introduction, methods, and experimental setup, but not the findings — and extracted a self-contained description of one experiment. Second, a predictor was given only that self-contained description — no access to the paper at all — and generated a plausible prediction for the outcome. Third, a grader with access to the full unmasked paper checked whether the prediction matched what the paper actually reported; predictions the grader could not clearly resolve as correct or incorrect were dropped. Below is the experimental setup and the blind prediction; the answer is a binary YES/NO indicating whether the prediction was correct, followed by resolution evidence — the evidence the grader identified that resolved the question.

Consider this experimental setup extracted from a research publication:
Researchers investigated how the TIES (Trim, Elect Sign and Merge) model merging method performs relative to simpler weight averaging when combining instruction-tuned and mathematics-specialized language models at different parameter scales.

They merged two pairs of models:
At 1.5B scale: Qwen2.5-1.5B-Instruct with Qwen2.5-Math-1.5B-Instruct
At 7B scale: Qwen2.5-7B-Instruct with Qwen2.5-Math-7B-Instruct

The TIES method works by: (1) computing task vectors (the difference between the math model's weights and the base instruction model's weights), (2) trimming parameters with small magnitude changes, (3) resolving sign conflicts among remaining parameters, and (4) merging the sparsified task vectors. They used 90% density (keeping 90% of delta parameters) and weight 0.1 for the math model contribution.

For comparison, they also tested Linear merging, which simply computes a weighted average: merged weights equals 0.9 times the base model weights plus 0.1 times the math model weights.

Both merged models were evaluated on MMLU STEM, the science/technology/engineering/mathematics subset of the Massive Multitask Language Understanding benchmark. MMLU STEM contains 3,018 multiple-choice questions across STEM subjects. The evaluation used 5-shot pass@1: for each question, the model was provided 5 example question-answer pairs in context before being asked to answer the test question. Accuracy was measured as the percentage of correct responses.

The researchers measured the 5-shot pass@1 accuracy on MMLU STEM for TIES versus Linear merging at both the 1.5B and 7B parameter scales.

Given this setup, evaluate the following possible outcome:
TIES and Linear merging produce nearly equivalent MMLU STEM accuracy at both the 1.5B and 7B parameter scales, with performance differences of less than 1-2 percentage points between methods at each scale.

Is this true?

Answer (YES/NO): NO